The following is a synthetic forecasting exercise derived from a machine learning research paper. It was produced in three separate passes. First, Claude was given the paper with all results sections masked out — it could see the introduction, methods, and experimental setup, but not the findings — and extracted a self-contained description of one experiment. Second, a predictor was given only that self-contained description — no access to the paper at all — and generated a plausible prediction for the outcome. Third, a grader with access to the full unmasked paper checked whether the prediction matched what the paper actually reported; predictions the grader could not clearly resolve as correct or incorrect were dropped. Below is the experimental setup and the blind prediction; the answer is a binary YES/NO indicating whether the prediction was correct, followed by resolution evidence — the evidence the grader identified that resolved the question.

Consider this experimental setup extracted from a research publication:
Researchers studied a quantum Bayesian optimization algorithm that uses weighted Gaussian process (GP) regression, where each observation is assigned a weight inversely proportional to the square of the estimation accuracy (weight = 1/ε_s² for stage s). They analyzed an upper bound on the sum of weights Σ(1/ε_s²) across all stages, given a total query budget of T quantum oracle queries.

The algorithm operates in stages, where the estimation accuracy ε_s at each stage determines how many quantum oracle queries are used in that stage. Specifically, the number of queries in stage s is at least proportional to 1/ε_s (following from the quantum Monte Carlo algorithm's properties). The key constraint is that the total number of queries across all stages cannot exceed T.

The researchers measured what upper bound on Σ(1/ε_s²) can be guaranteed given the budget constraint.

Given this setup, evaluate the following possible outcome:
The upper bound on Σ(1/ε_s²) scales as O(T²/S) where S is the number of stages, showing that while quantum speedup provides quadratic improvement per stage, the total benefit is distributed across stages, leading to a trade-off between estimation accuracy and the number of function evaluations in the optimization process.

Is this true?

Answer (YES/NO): NO